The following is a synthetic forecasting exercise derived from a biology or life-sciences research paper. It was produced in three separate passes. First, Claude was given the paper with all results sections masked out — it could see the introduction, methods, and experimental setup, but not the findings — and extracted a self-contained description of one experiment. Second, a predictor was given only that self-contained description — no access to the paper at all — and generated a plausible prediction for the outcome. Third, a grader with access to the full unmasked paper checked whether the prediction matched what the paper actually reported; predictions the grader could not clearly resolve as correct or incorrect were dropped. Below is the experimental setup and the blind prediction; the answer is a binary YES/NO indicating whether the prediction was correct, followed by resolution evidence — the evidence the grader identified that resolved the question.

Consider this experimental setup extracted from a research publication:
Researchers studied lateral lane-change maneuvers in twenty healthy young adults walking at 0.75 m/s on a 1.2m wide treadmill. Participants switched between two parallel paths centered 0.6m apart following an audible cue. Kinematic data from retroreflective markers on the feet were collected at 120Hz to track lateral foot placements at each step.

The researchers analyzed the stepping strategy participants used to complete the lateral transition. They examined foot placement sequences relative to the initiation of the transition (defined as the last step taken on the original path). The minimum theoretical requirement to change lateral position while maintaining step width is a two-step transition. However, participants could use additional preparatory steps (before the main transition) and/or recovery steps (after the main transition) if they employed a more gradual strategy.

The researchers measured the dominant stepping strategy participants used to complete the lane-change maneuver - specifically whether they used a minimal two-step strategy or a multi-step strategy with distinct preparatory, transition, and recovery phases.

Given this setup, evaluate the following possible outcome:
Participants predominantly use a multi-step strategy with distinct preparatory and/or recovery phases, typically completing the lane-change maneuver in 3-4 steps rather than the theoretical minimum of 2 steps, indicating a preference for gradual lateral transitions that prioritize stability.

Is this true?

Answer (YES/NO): YES